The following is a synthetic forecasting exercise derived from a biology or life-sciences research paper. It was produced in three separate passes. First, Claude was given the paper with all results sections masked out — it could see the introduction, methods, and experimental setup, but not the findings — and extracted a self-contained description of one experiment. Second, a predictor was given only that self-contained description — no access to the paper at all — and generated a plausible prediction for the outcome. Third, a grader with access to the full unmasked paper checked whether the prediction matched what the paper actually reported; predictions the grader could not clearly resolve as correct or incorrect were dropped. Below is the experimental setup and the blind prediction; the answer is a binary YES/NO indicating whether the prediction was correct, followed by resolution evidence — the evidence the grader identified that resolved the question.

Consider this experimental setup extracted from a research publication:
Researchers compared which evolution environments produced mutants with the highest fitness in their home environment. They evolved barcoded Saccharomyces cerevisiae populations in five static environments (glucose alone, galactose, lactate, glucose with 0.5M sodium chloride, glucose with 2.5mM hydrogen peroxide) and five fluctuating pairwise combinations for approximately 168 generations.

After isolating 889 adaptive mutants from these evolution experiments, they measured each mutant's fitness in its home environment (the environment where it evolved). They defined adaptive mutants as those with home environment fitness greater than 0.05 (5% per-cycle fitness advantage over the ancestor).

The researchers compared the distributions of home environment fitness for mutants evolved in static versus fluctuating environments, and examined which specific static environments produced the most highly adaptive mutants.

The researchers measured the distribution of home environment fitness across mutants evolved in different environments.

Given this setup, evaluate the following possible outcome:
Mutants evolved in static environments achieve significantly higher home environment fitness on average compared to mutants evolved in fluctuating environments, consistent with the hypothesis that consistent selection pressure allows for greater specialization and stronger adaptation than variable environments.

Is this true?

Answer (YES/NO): YES